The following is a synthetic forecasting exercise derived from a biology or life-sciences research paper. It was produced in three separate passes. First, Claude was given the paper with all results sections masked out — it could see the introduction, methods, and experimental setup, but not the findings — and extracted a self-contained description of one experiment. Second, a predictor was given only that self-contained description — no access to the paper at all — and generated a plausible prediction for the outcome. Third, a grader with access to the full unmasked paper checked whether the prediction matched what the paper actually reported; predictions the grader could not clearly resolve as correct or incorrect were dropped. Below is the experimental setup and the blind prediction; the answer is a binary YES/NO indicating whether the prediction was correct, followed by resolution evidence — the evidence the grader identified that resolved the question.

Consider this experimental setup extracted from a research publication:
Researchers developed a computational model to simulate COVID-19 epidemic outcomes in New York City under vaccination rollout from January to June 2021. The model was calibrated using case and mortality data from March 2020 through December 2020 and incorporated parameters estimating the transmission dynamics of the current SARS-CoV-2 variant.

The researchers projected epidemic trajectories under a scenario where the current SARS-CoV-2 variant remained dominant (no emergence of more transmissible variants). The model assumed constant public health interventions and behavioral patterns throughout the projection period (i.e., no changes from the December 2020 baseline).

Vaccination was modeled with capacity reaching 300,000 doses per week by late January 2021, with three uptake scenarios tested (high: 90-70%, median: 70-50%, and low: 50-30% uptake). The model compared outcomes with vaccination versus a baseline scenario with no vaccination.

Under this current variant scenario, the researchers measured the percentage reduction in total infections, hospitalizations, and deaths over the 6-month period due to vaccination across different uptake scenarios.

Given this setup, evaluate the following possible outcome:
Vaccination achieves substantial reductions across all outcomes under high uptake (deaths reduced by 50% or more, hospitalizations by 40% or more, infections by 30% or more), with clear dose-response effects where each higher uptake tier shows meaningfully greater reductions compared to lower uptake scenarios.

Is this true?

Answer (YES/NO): NO